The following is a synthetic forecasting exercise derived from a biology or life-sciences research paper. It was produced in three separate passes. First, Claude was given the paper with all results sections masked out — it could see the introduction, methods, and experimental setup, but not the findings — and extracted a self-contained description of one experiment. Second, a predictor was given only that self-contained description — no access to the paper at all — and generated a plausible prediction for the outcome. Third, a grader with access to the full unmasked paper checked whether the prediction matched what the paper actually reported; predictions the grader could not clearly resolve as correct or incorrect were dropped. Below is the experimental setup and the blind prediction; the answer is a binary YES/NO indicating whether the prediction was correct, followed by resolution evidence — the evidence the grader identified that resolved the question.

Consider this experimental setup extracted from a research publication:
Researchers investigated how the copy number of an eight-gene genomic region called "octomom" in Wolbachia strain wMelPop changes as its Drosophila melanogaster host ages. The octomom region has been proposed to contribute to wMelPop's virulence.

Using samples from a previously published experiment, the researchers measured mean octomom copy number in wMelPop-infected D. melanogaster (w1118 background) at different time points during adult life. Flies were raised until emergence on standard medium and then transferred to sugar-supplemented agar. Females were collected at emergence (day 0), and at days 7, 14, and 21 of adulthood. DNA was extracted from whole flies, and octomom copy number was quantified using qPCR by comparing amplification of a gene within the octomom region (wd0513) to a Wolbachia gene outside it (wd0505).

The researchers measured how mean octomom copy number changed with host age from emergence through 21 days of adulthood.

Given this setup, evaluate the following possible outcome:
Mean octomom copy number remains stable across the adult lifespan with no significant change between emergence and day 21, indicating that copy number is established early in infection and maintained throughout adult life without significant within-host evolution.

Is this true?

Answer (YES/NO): NO